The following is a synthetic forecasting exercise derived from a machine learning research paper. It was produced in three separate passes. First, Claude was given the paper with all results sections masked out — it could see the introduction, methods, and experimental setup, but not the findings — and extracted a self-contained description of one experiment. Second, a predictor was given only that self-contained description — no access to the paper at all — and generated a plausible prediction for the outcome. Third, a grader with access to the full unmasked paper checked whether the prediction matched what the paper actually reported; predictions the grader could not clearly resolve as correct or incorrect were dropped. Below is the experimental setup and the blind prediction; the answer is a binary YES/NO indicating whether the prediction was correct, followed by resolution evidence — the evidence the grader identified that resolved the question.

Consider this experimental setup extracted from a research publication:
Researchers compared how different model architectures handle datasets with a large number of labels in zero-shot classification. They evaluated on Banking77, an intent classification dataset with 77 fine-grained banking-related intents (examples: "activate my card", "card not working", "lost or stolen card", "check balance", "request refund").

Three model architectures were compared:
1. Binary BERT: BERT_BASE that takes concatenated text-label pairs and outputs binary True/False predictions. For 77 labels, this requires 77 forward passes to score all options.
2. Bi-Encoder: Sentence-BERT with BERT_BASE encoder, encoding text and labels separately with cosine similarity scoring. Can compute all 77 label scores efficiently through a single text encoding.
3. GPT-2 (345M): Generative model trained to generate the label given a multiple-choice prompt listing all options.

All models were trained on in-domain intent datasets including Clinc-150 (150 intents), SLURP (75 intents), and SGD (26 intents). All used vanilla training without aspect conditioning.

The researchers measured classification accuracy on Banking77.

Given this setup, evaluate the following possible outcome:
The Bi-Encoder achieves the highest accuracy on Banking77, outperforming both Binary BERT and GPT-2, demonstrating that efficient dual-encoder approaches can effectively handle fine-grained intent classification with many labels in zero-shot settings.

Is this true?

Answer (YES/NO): NO